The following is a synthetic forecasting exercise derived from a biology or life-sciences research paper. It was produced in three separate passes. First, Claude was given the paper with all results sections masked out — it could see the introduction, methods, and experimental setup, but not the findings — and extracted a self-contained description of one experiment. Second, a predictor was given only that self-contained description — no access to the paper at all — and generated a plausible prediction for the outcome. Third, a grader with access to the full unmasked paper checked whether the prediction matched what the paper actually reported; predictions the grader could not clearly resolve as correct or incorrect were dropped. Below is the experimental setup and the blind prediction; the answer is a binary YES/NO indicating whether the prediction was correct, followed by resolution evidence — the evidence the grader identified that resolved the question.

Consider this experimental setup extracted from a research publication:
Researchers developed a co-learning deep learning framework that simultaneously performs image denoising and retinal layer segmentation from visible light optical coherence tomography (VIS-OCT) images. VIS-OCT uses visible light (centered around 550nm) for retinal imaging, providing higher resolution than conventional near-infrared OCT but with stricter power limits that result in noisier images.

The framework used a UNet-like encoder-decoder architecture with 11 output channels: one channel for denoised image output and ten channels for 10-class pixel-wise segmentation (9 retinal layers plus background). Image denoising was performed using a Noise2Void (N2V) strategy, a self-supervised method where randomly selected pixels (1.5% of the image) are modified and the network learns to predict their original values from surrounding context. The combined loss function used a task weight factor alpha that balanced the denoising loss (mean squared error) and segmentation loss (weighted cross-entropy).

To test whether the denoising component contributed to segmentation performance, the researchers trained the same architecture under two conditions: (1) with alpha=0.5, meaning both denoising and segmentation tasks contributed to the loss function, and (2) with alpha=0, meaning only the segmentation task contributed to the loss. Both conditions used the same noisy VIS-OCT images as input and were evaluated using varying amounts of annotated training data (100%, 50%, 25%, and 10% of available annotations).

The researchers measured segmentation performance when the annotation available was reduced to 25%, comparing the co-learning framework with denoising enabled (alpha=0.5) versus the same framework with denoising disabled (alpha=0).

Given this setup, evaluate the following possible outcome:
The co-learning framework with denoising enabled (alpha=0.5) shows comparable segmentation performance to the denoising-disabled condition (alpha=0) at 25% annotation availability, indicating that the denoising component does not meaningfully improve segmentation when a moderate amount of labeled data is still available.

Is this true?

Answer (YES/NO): NO